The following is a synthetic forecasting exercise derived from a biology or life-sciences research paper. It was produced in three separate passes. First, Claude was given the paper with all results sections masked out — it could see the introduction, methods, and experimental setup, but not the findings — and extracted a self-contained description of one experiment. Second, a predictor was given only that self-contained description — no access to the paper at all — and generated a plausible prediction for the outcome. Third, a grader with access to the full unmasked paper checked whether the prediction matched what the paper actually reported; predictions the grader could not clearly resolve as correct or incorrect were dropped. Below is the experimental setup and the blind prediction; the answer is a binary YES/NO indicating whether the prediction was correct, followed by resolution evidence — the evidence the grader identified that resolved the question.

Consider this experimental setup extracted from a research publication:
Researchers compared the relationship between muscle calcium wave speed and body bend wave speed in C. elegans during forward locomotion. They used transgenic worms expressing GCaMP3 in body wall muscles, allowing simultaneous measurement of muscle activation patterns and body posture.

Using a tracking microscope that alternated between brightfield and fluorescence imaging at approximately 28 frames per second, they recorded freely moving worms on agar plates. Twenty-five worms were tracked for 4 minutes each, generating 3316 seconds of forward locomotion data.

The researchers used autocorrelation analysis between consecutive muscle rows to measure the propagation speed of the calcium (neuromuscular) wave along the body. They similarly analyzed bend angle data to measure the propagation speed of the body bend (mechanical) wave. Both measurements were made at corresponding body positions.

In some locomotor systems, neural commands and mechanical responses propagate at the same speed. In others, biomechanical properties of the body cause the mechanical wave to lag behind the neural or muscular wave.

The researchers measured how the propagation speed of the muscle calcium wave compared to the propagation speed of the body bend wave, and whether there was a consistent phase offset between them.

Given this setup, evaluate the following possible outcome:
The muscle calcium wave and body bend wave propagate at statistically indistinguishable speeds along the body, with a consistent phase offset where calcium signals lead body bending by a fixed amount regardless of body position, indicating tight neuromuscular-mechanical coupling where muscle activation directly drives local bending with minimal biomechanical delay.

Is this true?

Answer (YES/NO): NO